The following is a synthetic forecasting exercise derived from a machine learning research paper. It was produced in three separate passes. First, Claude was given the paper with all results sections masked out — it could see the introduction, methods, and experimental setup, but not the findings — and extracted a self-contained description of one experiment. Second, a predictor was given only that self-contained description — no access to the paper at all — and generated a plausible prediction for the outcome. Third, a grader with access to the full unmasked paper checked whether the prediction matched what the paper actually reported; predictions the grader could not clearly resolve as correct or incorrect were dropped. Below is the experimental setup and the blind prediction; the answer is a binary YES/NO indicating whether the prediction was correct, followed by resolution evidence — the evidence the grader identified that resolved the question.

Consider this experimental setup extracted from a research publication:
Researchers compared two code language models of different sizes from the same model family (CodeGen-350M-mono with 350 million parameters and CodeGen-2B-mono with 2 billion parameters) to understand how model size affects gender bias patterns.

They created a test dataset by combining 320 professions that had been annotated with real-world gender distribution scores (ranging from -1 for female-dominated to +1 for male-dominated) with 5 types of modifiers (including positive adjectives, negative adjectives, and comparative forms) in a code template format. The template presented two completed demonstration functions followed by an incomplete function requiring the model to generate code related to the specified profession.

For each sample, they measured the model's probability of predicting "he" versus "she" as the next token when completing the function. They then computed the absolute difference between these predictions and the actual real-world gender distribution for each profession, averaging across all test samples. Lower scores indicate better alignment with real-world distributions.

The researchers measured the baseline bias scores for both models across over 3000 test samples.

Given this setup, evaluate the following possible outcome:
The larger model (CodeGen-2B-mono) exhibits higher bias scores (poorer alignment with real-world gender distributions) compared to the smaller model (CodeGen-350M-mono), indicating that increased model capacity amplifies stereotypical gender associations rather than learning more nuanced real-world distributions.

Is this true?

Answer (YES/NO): NO